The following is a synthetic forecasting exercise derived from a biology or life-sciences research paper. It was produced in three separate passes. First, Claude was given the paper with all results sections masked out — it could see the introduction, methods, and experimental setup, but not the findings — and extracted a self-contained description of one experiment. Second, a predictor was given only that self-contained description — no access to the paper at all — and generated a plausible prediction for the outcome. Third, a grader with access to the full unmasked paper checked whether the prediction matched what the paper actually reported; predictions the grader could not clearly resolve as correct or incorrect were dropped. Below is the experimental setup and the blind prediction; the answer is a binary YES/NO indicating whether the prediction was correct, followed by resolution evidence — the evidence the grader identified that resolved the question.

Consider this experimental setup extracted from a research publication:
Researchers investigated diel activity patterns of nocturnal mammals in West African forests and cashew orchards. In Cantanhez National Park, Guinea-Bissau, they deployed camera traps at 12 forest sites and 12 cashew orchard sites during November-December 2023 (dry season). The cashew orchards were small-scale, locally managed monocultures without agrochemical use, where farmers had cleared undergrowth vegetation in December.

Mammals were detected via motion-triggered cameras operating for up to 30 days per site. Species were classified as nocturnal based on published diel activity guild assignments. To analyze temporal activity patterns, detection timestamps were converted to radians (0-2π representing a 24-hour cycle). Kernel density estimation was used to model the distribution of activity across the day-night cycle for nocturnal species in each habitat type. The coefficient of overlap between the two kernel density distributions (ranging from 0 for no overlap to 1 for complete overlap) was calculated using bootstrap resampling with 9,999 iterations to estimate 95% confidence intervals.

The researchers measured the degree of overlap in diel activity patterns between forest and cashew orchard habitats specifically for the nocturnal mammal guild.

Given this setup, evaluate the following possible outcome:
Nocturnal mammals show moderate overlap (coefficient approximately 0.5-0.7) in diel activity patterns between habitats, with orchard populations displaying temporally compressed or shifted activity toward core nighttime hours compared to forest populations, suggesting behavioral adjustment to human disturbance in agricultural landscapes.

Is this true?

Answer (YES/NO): NO